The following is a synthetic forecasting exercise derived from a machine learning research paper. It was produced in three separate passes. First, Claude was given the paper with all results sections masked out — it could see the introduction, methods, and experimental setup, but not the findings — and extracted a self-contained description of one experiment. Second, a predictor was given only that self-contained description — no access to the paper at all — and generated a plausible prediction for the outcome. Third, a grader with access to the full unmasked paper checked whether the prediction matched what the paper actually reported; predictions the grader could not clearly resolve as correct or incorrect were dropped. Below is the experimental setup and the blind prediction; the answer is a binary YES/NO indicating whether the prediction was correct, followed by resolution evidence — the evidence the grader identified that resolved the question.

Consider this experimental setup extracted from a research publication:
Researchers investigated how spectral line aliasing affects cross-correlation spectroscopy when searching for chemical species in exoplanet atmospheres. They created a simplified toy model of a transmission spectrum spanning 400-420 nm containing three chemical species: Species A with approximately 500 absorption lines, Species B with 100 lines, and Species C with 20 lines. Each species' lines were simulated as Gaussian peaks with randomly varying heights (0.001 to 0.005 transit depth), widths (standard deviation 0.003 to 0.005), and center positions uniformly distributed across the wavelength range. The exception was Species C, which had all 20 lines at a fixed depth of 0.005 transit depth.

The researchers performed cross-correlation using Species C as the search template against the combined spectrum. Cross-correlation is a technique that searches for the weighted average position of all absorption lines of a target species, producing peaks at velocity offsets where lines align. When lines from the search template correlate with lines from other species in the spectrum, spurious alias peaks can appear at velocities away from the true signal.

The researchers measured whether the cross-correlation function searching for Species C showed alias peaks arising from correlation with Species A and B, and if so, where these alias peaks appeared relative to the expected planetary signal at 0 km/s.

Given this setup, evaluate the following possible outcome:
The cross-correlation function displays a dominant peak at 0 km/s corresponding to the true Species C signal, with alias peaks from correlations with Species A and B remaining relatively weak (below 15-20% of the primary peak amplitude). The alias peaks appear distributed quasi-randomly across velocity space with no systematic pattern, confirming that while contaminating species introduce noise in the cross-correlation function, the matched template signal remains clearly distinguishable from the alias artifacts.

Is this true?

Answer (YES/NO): NO